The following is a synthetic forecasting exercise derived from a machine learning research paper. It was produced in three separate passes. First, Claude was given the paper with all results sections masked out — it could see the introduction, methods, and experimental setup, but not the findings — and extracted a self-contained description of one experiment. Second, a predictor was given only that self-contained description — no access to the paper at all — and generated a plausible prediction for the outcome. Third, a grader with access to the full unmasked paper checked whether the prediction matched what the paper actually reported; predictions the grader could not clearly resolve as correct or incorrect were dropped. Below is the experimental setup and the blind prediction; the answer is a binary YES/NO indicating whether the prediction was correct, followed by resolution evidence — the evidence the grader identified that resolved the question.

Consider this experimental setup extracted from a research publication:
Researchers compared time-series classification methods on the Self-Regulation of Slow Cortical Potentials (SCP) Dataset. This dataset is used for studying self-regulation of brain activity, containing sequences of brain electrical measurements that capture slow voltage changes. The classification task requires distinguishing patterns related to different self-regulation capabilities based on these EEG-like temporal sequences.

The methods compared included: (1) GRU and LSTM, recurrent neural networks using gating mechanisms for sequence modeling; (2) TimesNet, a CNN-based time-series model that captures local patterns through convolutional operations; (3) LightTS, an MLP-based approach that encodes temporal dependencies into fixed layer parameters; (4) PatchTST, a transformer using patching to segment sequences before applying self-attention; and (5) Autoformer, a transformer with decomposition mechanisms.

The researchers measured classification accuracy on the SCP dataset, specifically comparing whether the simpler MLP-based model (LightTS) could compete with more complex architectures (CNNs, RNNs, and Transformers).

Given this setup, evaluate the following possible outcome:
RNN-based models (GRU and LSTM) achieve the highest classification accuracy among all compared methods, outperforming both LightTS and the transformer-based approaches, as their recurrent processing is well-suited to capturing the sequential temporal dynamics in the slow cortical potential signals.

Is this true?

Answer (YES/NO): NO